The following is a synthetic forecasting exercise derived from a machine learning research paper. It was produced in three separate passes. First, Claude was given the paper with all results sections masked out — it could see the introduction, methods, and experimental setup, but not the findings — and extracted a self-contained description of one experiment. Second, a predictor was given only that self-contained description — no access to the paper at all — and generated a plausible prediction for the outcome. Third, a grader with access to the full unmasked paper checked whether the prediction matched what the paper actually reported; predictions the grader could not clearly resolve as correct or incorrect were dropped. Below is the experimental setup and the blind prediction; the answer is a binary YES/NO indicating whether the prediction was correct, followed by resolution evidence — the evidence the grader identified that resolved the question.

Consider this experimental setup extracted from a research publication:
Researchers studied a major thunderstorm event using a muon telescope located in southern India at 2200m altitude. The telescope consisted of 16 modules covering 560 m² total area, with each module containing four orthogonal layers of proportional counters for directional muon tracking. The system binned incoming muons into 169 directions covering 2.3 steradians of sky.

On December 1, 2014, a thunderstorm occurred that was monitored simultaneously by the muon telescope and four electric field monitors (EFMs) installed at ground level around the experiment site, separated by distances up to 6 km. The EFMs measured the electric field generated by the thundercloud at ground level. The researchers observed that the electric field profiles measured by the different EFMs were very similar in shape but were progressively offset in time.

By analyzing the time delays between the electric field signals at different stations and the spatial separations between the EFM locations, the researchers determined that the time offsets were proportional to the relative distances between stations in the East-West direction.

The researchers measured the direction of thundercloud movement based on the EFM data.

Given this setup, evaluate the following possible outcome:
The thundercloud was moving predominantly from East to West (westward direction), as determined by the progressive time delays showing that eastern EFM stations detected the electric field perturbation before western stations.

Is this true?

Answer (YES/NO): YES